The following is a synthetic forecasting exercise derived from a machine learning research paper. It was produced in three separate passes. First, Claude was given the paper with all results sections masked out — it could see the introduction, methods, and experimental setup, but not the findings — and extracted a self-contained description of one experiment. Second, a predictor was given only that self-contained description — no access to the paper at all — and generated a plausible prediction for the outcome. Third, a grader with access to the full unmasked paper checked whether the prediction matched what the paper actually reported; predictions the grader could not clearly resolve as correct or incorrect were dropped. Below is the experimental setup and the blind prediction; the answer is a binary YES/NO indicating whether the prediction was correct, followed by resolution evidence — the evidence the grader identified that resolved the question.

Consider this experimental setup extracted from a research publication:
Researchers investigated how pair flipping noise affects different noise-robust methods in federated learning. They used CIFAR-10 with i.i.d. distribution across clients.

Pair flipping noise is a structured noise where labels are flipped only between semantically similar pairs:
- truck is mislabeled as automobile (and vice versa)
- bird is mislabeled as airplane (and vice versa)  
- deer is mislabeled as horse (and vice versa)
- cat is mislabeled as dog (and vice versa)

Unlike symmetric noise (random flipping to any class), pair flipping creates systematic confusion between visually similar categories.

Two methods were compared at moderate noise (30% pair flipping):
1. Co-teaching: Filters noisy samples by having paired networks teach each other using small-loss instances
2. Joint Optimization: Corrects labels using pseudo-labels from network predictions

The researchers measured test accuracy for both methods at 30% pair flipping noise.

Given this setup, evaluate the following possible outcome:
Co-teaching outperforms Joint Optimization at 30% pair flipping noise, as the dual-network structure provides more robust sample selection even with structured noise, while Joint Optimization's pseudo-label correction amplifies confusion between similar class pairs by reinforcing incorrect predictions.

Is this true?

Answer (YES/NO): NO